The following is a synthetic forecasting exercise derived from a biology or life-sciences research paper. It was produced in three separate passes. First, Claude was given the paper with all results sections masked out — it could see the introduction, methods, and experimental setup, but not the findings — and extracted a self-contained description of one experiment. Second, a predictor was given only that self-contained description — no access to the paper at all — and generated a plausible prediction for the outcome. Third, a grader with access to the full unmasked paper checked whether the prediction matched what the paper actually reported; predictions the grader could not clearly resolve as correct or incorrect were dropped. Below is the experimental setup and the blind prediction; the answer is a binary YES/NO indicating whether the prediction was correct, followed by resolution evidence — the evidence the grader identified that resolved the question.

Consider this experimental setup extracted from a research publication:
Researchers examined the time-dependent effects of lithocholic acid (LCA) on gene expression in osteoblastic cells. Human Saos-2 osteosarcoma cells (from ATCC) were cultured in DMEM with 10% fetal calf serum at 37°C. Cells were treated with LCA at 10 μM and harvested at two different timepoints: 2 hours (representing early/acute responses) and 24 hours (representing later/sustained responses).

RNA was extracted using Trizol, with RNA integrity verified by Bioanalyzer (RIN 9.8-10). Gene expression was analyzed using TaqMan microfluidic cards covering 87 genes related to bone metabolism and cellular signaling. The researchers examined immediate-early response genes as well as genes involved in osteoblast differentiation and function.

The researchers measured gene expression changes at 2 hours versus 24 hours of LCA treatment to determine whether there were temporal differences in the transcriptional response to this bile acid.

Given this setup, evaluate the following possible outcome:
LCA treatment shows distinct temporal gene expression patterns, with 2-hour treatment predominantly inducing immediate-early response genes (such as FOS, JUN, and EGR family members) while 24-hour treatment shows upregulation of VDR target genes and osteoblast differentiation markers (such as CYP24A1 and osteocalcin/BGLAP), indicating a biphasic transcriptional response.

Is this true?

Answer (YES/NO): NO